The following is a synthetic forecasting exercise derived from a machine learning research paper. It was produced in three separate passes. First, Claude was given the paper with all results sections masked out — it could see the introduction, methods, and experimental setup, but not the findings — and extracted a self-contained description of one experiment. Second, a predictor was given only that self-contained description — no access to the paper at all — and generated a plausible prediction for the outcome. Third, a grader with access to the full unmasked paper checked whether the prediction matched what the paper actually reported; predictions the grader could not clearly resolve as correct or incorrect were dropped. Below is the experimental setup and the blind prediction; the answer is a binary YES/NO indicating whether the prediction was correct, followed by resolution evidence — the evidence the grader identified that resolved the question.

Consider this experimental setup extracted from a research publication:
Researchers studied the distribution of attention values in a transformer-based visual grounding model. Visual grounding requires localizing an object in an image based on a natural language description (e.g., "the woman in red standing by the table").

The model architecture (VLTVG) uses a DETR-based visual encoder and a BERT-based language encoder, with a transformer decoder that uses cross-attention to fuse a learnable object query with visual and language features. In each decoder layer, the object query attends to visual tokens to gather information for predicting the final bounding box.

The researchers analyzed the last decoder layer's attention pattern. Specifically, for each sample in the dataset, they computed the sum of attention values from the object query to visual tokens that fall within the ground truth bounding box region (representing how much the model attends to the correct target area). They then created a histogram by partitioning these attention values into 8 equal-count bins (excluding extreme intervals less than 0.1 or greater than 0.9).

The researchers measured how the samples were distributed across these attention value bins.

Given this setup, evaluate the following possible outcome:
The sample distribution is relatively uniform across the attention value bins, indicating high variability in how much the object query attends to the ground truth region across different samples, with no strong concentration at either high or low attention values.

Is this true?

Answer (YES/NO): NO